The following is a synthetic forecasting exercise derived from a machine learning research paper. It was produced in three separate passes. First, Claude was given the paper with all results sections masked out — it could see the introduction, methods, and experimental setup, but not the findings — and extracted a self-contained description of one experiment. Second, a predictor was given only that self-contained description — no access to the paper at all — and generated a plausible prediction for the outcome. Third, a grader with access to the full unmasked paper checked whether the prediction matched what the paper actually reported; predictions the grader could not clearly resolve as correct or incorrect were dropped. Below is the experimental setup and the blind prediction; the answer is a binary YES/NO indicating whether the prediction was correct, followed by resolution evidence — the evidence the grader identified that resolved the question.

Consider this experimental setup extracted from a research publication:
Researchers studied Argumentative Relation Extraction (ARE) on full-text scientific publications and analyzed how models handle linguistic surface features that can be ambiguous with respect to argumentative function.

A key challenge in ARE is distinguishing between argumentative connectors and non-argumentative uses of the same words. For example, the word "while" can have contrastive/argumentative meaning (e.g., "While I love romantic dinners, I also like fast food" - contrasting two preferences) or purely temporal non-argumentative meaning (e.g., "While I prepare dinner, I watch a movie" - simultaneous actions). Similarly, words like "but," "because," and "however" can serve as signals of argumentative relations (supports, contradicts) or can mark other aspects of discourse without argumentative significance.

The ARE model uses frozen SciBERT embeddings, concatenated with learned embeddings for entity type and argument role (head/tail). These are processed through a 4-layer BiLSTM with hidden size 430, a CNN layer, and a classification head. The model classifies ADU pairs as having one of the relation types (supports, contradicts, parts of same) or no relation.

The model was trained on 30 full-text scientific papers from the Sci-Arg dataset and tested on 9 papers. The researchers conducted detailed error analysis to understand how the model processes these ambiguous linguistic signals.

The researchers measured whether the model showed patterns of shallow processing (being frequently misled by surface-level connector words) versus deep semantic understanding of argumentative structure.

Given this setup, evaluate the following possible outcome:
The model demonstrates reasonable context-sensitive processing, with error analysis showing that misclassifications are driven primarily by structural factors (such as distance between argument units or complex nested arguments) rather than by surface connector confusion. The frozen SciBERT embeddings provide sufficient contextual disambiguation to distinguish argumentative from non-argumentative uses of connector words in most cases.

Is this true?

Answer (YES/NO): NO